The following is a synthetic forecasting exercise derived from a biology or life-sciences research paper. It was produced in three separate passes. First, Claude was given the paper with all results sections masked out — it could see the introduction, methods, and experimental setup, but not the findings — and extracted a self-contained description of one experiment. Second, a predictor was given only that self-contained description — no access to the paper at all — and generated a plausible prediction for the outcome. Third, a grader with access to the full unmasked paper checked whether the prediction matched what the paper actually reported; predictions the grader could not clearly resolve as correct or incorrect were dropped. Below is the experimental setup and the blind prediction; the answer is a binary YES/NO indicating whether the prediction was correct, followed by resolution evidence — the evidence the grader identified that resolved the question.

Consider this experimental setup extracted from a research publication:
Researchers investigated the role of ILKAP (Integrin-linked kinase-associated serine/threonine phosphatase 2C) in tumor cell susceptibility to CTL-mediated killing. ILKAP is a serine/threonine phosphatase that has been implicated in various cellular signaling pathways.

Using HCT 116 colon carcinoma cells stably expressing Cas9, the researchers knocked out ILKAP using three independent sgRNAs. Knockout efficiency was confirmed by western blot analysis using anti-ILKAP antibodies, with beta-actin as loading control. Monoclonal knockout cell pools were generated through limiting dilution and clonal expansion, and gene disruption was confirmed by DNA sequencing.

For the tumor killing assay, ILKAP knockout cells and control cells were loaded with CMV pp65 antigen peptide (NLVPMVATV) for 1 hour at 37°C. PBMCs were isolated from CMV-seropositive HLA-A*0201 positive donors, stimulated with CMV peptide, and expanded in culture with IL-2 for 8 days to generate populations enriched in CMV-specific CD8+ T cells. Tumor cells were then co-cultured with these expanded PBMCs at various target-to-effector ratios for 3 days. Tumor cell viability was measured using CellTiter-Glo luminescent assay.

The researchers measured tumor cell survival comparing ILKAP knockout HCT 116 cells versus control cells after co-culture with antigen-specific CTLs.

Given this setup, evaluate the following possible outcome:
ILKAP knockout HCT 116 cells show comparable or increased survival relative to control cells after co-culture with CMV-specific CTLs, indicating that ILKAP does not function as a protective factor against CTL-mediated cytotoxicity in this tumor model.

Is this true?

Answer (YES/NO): NO